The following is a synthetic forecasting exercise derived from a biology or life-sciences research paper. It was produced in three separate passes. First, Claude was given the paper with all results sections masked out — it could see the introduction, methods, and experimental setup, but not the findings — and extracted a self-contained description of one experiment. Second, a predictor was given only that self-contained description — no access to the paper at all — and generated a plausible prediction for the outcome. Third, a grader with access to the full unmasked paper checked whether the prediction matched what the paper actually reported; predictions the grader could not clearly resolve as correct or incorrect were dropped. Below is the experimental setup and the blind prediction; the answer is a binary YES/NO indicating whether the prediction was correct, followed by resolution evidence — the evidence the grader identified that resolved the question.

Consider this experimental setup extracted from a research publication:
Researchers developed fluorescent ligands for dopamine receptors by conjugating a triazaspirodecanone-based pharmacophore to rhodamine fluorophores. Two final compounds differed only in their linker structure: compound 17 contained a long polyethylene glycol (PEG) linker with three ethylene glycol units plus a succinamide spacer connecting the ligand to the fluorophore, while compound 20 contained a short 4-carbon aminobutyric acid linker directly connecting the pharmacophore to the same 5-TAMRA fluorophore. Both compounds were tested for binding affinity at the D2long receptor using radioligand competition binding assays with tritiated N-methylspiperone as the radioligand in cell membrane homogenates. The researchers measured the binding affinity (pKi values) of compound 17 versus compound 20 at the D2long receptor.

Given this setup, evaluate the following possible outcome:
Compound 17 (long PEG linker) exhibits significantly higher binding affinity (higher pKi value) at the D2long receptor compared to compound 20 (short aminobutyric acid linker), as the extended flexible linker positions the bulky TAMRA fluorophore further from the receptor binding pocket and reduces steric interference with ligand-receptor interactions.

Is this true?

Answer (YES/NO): NO